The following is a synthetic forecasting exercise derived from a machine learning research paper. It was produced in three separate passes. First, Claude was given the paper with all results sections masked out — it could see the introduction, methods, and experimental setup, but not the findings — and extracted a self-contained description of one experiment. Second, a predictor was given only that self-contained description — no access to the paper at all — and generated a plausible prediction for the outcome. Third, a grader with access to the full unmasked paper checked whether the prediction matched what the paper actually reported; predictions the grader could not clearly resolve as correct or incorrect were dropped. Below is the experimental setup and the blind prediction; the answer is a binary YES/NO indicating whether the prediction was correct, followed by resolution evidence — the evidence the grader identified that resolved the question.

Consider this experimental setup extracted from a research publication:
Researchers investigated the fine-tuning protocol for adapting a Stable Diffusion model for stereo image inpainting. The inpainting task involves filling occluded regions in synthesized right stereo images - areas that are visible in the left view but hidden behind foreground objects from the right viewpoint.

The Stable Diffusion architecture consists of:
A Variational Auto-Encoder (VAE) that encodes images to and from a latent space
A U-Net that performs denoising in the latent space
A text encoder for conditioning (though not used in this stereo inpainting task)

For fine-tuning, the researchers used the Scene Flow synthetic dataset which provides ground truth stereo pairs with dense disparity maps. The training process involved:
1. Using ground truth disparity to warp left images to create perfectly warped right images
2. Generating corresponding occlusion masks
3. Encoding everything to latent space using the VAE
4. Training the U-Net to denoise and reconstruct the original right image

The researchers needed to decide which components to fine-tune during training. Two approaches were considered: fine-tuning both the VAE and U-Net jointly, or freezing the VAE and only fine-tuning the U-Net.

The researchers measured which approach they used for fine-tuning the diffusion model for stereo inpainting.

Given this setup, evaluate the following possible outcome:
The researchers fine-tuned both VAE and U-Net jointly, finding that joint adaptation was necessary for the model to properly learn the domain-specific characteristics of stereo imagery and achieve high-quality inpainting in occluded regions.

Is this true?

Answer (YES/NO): NO